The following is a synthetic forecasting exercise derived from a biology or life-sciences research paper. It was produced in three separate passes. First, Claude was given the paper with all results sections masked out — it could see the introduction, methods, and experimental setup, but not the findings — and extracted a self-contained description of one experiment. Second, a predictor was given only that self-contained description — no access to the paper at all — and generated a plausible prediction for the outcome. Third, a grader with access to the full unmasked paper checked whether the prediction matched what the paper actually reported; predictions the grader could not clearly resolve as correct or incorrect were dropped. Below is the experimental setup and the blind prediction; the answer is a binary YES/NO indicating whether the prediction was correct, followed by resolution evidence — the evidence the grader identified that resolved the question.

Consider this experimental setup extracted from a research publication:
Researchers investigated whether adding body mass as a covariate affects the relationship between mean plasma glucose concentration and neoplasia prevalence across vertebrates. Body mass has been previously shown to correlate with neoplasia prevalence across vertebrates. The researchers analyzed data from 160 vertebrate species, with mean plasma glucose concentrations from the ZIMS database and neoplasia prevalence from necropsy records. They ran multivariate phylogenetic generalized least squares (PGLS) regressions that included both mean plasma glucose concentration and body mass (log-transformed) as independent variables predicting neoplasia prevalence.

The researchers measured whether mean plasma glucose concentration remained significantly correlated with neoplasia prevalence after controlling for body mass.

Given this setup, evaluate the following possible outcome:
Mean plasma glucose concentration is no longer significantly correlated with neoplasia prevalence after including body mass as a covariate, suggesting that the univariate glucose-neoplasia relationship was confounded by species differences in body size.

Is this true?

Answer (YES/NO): NO